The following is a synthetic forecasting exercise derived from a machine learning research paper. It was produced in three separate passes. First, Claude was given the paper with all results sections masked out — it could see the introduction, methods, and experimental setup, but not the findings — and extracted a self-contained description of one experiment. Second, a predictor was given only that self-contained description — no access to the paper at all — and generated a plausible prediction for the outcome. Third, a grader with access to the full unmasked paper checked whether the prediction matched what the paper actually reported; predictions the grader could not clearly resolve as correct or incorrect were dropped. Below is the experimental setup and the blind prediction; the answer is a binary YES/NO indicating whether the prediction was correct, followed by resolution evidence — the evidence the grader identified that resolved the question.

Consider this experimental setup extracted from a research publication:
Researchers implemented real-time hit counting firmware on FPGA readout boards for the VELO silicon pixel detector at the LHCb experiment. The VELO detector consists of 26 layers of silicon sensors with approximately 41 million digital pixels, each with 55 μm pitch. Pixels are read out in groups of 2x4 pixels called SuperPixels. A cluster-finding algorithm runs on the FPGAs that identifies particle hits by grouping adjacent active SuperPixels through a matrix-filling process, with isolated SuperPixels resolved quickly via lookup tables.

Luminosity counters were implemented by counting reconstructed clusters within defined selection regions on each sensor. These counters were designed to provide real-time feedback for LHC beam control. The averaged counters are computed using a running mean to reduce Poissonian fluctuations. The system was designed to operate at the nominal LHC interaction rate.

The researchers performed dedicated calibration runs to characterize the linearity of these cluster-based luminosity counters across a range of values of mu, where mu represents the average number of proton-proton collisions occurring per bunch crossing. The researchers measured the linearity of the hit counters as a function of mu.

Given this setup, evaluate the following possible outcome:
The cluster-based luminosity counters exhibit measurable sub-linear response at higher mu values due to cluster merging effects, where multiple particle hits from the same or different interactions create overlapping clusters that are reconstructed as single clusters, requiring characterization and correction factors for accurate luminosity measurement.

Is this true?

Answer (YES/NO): NO